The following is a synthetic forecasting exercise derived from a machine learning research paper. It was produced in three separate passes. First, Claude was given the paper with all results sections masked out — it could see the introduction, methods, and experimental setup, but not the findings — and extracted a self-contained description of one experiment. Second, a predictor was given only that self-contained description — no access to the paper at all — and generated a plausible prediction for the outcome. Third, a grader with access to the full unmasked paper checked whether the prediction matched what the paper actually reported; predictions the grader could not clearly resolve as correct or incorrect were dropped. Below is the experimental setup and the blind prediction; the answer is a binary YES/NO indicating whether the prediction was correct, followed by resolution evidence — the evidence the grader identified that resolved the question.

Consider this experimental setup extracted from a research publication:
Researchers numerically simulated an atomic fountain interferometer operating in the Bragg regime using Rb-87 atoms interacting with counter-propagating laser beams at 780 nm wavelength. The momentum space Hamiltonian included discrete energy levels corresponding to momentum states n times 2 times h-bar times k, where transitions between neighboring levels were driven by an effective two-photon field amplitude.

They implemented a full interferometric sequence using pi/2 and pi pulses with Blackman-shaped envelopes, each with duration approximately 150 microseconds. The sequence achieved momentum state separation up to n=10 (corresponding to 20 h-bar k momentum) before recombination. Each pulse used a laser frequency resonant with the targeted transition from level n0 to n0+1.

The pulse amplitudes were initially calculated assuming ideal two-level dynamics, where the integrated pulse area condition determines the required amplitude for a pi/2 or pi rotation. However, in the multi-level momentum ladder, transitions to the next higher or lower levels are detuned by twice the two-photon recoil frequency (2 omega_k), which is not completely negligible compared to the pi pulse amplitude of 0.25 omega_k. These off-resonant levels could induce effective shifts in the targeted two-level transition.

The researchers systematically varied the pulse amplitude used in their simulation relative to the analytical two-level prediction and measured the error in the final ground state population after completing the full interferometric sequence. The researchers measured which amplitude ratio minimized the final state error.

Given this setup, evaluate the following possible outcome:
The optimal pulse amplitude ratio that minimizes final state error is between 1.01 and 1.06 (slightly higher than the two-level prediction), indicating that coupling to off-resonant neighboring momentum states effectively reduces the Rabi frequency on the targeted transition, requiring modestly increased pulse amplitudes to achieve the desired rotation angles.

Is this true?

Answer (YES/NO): YES